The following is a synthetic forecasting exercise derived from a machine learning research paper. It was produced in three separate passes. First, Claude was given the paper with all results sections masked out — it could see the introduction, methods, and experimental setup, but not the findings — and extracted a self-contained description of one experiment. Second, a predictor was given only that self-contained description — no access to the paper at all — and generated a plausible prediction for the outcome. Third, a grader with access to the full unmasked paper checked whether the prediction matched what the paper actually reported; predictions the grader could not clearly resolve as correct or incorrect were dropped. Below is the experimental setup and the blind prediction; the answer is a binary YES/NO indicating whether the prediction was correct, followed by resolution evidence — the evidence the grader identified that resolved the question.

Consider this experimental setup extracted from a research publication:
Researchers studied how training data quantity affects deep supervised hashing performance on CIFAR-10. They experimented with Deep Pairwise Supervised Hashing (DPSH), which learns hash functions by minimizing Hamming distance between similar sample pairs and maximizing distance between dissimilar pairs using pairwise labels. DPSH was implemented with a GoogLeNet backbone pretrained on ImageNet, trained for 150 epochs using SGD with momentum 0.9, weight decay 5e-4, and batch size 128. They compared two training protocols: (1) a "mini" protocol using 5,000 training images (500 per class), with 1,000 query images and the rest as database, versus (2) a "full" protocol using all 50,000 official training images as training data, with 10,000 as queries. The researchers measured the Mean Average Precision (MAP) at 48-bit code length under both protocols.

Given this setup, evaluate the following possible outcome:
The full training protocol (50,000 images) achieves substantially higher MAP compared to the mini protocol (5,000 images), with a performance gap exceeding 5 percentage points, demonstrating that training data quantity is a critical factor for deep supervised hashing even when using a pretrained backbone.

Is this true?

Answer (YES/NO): YES